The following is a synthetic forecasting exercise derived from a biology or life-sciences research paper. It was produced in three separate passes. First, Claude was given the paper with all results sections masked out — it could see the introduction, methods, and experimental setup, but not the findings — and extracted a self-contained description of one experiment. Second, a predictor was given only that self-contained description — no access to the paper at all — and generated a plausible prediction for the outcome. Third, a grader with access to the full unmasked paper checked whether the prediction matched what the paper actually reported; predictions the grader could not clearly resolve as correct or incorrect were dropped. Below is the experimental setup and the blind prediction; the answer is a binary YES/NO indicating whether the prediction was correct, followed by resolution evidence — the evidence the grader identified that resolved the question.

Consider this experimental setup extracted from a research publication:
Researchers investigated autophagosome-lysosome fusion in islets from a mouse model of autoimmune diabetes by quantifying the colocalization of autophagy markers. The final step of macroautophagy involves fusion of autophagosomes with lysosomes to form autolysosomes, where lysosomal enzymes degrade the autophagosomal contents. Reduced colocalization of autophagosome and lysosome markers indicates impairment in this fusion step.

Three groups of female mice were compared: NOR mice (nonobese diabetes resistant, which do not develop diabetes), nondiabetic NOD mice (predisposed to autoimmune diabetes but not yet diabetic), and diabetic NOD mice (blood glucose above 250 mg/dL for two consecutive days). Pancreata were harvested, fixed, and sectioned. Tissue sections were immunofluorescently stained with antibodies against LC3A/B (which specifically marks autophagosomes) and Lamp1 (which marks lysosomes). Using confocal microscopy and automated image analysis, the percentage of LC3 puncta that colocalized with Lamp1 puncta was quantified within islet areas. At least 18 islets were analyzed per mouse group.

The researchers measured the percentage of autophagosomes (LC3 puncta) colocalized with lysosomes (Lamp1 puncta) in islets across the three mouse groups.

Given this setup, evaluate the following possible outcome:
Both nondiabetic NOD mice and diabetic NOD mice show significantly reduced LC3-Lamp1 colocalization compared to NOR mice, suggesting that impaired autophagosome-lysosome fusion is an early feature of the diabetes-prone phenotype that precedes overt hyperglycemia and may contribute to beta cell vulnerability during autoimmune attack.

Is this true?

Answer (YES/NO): NO